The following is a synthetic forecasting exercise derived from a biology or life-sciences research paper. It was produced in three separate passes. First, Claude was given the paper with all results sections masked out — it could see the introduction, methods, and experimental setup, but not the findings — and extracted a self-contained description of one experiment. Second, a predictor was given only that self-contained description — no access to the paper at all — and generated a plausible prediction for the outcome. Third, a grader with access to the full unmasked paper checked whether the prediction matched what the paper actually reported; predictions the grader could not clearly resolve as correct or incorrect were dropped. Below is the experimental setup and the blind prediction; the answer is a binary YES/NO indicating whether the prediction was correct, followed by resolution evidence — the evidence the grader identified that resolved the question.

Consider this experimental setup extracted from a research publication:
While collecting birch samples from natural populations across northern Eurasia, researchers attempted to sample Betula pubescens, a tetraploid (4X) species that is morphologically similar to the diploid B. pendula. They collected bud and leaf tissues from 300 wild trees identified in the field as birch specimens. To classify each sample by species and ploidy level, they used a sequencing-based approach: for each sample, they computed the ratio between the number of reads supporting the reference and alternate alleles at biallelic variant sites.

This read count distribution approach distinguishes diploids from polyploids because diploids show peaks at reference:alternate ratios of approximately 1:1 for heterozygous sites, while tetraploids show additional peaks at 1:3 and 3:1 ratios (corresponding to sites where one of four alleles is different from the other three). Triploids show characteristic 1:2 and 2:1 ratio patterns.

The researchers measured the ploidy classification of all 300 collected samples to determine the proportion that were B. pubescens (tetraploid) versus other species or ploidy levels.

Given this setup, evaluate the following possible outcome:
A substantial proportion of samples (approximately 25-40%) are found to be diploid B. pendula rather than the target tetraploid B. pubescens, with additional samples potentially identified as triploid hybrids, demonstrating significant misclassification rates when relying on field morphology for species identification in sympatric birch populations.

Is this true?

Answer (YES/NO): NO